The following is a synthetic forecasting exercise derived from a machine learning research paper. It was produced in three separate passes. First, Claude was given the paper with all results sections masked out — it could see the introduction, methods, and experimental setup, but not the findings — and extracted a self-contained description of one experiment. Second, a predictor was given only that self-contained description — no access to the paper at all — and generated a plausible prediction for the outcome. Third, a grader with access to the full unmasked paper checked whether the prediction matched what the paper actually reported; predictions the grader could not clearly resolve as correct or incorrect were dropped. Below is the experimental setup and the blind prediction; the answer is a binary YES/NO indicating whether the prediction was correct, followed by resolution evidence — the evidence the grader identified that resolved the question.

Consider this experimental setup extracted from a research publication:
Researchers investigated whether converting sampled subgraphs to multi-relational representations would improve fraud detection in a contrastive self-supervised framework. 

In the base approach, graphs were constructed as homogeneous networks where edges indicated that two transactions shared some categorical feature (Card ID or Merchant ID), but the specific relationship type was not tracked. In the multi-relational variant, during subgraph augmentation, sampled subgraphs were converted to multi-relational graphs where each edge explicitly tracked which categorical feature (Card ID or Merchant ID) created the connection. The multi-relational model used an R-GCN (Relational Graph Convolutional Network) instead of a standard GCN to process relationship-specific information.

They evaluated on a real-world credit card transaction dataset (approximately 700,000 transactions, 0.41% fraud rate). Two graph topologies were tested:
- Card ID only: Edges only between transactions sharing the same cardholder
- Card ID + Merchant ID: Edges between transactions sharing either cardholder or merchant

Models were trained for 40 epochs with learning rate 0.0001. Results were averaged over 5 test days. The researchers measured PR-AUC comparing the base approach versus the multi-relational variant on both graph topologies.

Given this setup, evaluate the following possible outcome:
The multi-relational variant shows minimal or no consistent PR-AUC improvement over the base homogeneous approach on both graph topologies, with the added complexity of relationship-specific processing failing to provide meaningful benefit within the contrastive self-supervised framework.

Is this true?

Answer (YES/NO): NO